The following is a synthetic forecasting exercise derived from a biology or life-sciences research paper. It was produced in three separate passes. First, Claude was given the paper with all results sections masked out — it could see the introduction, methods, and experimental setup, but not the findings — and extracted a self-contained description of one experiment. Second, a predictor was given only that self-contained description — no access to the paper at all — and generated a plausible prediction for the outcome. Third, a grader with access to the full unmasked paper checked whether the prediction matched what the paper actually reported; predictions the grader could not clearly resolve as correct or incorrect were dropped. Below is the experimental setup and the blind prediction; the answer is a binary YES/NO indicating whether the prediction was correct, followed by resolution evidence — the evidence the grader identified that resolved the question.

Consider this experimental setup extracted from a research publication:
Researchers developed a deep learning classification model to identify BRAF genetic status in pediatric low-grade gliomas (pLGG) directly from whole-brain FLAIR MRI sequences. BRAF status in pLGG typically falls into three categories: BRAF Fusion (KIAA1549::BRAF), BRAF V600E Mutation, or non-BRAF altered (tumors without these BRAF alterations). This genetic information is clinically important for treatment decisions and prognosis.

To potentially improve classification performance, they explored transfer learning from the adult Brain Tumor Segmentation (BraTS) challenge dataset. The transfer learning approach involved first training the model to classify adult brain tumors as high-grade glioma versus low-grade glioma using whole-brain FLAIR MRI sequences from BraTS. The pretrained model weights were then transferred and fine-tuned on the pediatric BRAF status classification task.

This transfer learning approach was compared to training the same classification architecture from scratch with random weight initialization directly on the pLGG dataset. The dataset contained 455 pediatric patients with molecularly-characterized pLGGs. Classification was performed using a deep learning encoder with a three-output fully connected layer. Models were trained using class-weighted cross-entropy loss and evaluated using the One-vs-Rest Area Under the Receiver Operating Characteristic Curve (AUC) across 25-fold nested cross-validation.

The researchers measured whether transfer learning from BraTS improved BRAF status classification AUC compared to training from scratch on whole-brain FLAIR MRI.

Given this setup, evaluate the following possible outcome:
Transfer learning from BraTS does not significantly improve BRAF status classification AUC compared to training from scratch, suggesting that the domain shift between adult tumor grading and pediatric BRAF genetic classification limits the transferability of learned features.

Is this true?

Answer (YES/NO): YES